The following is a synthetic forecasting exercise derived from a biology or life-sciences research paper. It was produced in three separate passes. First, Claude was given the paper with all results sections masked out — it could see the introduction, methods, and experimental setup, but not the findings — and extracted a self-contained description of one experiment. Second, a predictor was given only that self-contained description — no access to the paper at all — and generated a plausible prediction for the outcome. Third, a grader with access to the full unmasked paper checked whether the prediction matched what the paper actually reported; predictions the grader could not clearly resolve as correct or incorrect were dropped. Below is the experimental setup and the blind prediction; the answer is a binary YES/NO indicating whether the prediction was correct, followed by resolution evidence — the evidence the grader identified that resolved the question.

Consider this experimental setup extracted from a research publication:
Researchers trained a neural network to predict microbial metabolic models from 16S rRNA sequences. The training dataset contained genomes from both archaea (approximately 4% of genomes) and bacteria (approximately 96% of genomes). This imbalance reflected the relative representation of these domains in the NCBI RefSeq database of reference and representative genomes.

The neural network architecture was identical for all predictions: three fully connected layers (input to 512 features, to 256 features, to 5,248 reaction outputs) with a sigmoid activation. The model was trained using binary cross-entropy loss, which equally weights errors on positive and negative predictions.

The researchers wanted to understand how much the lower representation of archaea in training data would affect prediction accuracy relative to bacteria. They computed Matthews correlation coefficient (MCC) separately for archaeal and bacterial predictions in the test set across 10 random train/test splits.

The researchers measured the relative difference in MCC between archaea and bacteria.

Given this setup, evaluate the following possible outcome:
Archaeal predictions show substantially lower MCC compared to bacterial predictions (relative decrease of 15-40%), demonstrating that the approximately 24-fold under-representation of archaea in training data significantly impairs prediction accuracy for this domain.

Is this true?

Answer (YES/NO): NO